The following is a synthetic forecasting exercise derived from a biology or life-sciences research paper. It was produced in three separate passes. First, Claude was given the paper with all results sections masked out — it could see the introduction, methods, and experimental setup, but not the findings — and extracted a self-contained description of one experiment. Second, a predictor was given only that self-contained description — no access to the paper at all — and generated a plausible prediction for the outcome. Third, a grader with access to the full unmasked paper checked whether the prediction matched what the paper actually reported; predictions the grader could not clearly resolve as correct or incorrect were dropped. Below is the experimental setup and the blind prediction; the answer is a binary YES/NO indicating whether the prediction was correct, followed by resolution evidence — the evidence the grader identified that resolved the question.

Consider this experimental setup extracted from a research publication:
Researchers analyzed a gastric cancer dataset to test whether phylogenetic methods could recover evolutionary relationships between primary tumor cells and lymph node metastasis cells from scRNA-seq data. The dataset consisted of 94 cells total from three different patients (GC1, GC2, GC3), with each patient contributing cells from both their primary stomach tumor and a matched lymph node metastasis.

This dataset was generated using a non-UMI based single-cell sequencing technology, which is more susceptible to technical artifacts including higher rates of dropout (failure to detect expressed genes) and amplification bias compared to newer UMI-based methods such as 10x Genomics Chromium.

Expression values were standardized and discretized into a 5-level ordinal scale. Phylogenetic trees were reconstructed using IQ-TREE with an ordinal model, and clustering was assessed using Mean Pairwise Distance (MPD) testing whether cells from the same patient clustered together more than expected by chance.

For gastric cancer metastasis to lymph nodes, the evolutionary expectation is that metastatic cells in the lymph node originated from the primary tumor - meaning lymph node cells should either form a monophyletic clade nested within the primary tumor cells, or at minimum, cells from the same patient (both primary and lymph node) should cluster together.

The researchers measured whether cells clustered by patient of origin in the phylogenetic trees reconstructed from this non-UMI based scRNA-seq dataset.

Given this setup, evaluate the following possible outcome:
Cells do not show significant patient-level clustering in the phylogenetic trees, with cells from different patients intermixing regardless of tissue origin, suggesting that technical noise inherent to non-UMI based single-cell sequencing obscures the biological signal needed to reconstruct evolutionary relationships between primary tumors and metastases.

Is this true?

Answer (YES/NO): NO